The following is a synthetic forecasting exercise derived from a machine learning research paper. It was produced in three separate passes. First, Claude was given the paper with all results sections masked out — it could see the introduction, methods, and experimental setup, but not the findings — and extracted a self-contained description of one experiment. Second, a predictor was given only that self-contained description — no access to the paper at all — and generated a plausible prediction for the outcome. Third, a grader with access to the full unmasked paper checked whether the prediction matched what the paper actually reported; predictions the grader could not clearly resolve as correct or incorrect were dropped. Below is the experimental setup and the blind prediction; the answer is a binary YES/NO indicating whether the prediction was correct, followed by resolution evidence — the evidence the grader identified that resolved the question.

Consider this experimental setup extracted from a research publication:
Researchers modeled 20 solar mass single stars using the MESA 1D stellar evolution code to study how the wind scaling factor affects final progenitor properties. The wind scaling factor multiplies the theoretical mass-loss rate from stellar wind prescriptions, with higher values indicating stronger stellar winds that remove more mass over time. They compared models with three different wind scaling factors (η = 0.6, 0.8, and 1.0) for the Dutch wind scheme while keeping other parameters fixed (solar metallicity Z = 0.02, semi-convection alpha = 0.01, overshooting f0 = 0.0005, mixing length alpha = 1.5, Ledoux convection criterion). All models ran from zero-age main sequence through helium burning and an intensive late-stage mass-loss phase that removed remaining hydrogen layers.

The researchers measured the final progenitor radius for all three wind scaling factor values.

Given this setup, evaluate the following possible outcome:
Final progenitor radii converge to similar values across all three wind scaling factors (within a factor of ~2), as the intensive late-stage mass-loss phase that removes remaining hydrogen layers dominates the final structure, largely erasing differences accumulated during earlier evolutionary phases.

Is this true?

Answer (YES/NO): YES